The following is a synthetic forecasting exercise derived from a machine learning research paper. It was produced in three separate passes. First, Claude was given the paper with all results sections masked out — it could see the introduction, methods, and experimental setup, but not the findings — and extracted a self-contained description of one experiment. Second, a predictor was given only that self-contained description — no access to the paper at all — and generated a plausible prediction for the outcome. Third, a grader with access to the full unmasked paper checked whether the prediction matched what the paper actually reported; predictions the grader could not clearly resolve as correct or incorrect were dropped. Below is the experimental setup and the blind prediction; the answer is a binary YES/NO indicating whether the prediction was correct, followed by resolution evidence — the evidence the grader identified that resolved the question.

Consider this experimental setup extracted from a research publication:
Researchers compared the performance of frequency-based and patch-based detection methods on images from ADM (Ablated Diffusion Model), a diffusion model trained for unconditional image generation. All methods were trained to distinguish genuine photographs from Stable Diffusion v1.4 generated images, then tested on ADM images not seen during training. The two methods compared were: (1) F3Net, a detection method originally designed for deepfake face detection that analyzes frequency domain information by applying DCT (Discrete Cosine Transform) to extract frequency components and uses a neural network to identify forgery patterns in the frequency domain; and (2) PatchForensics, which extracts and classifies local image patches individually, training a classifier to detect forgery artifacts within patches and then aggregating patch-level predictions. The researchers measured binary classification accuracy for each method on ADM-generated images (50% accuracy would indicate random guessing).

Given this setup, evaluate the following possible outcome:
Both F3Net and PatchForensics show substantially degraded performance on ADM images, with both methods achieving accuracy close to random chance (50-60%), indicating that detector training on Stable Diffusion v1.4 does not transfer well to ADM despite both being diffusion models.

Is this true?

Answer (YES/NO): NO